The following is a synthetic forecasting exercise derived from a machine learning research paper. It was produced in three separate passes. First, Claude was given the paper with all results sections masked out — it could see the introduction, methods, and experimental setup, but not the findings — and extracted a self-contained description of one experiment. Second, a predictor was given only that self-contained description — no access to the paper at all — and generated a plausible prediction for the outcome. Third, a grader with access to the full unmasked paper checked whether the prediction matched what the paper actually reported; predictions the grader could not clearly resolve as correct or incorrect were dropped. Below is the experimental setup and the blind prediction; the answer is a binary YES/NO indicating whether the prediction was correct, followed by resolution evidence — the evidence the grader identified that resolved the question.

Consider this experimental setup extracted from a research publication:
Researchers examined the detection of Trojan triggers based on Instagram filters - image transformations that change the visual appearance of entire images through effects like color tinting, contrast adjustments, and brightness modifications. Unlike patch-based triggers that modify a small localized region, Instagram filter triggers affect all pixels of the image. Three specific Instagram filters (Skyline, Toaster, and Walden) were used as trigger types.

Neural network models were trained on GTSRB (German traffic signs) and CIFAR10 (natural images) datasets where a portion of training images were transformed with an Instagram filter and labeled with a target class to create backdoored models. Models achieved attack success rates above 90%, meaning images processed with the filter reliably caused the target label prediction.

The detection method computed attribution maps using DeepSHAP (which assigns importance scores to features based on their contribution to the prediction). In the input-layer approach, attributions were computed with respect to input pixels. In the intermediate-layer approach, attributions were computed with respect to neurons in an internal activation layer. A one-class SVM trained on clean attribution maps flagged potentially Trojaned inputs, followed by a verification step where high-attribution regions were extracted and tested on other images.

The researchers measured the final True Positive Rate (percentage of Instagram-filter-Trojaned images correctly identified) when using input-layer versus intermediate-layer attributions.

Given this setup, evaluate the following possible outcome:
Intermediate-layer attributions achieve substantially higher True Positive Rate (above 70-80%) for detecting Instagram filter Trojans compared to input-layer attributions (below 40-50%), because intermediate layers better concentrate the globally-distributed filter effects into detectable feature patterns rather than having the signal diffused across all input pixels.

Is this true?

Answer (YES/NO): YES